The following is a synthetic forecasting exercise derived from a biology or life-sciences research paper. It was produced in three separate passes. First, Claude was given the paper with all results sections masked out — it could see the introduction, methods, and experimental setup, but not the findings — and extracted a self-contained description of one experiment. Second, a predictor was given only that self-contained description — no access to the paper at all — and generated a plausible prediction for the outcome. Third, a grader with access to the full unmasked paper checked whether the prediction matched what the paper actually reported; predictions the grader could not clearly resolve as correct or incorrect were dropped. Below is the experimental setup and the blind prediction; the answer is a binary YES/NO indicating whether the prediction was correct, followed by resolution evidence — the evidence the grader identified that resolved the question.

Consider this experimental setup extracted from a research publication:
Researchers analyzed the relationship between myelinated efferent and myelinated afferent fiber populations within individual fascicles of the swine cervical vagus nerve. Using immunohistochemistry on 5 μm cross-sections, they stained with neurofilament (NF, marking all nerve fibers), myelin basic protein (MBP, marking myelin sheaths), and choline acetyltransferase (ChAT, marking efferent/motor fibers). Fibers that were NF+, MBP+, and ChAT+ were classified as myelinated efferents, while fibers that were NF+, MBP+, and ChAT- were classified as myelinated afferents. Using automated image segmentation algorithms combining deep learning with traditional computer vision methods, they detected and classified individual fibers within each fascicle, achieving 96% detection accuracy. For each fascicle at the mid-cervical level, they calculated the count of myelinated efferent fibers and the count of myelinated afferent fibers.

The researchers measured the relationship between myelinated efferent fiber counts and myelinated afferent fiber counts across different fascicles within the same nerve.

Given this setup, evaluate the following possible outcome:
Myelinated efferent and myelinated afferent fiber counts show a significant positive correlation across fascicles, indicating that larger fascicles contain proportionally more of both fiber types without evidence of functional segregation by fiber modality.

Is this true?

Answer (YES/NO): NO